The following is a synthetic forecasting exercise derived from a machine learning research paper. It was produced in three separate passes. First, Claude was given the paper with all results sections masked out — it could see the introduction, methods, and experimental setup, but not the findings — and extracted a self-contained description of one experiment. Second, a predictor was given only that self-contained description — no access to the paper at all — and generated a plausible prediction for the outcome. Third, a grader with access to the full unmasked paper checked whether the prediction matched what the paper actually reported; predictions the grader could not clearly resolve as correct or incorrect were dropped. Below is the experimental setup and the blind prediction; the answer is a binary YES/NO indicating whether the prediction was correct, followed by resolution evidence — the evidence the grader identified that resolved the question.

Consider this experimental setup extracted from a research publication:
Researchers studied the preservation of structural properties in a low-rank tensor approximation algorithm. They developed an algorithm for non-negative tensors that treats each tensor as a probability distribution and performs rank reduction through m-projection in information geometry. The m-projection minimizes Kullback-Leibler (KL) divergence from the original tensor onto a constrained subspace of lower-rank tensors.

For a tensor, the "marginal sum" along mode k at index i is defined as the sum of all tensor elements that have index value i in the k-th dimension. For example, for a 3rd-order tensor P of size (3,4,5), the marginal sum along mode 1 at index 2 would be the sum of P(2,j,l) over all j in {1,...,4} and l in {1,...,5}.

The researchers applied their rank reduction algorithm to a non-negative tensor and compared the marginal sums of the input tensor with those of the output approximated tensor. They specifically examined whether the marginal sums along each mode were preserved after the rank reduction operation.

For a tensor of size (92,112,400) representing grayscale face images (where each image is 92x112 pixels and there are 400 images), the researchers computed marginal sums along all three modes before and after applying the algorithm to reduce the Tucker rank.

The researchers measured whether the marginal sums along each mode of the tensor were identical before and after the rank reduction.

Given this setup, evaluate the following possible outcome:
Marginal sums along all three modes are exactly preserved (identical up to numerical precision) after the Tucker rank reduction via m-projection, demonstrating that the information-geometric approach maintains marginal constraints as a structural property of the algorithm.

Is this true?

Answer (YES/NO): YES